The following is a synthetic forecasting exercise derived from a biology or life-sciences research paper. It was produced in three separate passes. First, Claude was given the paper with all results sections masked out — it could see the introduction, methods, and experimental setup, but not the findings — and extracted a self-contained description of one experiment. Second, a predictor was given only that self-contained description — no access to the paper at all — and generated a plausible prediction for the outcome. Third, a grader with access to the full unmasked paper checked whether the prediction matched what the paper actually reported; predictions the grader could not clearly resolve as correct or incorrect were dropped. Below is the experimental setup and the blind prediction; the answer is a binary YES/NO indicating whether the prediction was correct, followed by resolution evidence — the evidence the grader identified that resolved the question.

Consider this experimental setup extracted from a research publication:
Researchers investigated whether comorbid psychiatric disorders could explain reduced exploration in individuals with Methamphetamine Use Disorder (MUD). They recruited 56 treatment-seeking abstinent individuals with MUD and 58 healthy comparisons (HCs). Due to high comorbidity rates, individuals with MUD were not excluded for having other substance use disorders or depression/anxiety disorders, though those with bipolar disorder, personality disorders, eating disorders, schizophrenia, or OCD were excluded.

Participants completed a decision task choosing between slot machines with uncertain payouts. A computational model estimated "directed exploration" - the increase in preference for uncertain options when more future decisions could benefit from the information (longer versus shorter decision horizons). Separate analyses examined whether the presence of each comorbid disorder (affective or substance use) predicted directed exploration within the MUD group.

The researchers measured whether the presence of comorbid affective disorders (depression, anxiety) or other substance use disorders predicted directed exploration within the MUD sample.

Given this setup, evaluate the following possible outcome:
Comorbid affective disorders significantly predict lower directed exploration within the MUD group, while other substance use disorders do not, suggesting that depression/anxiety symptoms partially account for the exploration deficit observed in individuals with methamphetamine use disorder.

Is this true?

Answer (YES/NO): NO